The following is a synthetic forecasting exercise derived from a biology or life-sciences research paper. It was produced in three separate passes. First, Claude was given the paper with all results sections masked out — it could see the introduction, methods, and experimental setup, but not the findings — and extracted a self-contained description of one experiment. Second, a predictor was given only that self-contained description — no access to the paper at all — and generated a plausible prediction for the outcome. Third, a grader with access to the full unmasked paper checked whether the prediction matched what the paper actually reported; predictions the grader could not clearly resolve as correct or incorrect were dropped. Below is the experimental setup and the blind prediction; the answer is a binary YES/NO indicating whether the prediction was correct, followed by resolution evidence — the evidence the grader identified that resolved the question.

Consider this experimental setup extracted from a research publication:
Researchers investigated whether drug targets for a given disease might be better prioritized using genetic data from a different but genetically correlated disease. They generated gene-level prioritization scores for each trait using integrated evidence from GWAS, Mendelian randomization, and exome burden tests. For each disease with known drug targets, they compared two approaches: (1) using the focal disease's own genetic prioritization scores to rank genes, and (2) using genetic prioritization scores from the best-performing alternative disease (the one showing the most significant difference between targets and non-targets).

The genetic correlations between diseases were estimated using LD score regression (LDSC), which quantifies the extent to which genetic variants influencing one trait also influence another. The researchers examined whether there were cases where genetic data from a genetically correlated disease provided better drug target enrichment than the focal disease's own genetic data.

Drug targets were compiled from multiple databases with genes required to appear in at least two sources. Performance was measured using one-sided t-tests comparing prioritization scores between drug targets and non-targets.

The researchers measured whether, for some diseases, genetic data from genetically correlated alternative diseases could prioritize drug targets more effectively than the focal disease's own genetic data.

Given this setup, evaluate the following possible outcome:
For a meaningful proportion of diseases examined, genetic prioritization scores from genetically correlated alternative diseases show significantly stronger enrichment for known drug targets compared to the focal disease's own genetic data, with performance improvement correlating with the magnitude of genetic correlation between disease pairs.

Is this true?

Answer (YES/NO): NO